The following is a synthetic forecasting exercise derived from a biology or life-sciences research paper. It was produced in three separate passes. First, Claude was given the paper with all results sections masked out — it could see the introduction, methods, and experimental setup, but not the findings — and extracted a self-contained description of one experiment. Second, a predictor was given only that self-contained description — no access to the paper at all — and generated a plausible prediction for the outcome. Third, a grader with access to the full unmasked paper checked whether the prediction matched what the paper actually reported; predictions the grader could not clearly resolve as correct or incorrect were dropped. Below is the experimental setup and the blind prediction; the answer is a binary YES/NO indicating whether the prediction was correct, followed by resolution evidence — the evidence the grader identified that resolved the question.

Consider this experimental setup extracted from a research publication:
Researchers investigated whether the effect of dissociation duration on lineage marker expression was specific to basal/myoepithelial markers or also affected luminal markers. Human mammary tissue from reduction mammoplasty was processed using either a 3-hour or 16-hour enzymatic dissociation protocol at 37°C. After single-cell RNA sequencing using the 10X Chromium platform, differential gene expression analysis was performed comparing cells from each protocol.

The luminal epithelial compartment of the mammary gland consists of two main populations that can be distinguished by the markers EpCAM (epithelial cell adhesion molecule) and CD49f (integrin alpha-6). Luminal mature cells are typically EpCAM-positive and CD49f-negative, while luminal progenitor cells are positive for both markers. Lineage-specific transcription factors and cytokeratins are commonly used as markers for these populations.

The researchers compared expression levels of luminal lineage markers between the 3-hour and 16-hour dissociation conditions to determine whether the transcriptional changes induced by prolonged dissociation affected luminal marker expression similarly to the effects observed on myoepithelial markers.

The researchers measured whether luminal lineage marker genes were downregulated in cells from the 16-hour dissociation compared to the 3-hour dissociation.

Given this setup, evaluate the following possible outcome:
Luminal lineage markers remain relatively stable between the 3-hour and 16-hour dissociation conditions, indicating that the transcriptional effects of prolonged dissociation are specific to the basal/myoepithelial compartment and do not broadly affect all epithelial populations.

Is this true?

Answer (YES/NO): NO